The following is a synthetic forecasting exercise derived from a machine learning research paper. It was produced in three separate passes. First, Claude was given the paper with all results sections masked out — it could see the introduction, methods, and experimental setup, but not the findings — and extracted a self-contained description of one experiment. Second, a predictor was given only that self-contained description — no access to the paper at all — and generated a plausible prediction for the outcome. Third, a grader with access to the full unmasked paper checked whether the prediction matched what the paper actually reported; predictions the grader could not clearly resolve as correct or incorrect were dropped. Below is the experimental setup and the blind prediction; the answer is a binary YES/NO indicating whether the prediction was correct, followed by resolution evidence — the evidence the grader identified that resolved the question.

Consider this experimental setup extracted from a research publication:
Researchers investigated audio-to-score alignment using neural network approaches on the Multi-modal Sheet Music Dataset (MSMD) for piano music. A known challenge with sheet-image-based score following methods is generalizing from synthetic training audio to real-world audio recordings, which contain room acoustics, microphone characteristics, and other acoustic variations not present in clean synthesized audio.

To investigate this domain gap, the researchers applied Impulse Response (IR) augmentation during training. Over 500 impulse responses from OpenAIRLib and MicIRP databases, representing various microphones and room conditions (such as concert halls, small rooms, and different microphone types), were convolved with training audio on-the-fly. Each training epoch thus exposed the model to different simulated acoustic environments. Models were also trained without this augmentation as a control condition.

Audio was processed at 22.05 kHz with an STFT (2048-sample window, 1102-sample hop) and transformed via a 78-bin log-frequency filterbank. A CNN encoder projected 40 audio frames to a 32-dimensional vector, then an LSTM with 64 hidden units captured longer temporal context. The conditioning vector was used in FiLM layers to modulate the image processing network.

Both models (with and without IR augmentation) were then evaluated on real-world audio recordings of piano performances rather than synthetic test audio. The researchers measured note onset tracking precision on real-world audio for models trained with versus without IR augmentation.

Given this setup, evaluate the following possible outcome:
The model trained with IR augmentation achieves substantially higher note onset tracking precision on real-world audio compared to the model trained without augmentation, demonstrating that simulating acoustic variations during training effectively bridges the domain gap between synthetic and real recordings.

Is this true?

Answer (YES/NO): YES